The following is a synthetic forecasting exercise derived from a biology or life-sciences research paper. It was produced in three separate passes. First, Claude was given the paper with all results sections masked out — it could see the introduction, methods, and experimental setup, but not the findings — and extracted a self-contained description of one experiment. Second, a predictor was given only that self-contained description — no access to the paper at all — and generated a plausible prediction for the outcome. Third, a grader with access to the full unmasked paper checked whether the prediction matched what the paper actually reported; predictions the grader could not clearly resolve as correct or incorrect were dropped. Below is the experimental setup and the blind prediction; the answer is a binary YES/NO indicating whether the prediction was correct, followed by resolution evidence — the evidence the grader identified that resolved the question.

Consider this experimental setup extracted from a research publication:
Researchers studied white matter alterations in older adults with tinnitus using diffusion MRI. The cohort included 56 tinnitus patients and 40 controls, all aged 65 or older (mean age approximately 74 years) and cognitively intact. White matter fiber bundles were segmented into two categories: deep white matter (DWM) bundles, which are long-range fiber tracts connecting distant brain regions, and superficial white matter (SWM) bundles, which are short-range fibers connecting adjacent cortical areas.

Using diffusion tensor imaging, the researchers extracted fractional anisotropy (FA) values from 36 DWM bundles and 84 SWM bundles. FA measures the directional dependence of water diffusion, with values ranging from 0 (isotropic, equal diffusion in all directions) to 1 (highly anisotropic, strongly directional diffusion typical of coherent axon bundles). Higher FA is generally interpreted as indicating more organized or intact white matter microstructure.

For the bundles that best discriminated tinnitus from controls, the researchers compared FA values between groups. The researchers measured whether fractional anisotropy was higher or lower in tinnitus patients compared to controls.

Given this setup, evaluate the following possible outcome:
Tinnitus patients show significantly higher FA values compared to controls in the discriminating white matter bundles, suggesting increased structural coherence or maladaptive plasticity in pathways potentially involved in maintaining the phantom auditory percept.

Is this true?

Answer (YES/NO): YES